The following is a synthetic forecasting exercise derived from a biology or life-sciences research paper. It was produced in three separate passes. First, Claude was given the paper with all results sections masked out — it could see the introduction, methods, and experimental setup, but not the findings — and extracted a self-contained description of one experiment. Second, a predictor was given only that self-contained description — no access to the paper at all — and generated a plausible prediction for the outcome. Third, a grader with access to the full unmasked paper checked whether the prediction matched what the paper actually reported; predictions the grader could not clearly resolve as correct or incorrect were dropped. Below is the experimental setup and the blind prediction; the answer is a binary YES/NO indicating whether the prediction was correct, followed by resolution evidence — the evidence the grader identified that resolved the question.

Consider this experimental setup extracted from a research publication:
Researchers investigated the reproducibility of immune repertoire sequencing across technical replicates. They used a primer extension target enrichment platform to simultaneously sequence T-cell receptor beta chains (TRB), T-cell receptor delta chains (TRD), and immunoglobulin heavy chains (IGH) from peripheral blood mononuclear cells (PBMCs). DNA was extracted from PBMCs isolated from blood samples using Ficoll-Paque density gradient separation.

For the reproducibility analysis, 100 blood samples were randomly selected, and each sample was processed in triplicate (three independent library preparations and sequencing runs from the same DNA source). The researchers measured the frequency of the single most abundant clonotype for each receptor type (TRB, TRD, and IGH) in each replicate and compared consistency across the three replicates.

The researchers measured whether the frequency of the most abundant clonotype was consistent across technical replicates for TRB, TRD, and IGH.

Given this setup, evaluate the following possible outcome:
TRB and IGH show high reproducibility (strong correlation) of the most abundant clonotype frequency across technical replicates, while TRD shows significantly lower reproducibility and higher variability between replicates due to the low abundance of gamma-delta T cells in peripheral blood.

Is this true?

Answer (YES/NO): NO